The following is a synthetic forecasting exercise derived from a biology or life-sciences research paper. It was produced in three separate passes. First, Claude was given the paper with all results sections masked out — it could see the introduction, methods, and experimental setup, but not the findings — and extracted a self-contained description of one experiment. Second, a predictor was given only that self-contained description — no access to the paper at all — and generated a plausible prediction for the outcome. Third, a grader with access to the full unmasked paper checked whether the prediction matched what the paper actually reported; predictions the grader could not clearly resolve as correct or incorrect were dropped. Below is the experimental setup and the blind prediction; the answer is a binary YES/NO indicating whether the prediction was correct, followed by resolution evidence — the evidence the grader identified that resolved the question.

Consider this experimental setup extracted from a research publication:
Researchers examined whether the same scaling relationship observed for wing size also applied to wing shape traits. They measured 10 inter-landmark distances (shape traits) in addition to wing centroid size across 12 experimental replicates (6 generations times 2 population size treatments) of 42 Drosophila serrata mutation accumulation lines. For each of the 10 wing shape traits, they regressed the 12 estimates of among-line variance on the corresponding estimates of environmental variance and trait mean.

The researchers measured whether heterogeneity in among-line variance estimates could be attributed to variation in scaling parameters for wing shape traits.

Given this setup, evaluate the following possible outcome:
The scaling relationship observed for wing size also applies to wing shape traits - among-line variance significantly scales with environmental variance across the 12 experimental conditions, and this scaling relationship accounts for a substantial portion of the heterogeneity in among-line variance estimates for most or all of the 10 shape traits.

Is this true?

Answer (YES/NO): NO